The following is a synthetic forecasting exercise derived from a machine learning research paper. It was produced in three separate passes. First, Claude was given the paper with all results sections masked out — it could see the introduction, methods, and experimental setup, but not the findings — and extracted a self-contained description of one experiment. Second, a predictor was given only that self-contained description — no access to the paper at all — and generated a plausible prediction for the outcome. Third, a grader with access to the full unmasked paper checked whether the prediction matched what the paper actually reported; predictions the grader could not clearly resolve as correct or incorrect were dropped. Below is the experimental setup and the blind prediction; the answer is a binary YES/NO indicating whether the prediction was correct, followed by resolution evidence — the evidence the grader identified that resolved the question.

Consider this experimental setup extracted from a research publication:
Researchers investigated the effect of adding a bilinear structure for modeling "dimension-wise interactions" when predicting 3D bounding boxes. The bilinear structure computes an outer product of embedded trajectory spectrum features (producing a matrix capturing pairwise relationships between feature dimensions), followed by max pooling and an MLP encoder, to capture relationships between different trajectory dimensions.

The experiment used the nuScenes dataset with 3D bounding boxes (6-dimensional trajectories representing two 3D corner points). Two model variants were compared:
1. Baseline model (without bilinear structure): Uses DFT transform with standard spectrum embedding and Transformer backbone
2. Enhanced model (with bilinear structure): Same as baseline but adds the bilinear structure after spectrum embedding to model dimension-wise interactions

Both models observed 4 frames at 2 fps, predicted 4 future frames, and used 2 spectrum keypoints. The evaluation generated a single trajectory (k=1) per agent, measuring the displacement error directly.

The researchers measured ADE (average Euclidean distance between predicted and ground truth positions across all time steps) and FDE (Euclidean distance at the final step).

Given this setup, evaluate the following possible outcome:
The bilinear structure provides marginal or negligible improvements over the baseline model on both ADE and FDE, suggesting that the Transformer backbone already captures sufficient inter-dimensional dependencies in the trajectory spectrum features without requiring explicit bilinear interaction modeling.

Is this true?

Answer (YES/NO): NO